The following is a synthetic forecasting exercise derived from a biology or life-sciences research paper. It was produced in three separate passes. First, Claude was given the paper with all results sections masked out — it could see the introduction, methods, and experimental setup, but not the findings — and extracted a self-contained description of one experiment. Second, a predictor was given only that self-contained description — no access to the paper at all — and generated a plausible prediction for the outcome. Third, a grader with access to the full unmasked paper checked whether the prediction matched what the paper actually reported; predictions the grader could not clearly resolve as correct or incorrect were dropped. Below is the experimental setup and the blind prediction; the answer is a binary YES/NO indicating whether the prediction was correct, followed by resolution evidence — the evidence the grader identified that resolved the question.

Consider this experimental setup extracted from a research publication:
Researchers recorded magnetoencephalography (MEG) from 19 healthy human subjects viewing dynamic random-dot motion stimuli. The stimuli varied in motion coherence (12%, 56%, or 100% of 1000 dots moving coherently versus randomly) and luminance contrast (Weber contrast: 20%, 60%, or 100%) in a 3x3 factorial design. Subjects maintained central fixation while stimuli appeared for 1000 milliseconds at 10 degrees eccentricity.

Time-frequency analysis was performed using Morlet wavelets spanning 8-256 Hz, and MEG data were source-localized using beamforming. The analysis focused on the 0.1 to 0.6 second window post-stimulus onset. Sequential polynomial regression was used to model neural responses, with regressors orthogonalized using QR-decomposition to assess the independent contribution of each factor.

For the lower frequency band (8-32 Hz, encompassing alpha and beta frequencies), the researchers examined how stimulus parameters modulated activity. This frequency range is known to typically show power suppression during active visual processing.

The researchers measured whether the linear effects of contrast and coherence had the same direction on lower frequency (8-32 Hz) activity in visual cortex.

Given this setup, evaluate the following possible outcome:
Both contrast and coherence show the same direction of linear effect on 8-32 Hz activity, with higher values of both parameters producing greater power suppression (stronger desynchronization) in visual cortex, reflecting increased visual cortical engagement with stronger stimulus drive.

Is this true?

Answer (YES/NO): YES